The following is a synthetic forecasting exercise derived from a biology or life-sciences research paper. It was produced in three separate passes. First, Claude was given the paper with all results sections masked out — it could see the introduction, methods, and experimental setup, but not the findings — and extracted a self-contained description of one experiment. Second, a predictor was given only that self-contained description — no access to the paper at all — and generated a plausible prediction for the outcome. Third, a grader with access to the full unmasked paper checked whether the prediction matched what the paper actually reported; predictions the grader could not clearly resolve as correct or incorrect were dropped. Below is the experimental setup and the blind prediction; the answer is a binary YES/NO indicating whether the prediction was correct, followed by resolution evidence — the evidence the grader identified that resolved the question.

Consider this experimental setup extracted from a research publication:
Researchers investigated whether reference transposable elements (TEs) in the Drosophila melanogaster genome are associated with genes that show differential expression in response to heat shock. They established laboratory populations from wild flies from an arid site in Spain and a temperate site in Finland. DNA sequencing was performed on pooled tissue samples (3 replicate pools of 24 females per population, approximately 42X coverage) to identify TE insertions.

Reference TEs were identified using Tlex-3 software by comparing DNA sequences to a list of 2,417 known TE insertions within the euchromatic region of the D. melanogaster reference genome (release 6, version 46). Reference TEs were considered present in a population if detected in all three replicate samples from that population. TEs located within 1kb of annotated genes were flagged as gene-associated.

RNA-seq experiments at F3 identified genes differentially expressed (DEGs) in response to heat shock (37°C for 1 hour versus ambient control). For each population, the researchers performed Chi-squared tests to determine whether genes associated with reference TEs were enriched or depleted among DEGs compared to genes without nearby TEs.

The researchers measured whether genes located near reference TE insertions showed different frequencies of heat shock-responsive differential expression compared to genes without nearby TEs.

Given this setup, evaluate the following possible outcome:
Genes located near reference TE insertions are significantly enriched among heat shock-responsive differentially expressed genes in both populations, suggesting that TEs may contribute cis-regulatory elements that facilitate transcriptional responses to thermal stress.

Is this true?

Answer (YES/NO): NO